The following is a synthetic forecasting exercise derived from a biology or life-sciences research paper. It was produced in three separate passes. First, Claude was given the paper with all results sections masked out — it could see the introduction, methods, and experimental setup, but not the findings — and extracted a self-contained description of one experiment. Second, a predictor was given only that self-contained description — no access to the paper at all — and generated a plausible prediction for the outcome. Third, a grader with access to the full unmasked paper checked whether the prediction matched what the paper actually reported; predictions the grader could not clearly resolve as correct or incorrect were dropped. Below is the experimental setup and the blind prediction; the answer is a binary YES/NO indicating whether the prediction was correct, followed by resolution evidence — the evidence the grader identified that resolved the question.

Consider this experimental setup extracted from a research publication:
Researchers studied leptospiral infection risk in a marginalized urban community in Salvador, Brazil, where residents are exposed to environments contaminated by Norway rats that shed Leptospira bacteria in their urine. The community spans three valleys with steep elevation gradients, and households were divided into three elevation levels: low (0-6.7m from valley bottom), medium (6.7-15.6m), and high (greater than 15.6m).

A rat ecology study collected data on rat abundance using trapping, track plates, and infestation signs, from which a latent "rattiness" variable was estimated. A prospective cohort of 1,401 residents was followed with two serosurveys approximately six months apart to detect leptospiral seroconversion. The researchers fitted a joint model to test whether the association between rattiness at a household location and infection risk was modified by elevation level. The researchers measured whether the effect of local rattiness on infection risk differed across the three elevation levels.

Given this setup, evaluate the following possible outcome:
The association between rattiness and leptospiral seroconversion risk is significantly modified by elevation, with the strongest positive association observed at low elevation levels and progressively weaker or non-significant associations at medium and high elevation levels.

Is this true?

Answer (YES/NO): NO